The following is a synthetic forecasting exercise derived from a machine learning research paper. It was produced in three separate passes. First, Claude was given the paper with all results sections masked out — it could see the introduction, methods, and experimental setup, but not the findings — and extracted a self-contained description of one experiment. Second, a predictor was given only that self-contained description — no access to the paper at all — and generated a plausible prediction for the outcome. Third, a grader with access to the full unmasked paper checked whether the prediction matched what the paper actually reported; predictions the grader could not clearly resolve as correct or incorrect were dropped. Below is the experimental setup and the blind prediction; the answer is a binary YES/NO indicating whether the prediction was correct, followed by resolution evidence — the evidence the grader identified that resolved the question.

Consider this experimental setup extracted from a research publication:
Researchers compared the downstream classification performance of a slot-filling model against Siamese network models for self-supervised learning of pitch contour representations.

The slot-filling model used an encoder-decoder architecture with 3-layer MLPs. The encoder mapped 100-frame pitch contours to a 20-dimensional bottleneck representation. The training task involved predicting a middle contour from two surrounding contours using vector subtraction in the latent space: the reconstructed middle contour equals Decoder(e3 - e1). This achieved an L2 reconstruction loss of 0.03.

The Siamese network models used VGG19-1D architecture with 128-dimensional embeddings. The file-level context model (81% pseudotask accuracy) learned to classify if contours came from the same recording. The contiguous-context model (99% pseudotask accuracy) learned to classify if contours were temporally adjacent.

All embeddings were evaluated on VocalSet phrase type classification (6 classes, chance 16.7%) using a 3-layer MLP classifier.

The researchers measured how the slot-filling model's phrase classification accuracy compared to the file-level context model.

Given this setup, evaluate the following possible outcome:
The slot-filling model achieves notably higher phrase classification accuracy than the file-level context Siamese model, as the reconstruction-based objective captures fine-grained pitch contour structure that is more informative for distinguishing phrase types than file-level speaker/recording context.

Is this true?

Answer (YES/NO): NO